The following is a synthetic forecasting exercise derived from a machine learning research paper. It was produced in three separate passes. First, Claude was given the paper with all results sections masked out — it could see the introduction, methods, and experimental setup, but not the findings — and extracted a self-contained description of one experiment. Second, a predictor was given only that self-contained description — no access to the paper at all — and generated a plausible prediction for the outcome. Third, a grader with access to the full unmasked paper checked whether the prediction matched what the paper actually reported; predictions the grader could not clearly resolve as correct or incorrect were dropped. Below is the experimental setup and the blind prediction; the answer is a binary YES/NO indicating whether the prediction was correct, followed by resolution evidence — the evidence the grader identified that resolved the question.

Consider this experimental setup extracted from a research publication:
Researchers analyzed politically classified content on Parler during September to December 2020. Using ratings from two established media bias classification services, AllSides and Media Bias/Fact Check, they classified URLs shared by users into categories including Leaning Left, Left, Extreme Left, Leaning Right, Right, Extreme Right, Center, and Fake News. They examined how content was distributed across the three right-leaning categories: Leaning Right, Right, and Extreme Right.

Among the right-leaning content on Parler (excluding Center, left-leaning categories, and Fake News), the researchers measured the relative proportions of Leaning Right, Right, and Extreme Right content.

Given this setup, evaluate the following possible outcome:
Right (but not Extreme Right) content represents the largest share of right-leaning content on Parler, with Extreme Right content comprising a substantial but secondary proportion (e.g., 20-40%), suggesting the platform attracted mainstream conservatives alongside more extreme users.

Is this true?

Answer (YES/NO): YES